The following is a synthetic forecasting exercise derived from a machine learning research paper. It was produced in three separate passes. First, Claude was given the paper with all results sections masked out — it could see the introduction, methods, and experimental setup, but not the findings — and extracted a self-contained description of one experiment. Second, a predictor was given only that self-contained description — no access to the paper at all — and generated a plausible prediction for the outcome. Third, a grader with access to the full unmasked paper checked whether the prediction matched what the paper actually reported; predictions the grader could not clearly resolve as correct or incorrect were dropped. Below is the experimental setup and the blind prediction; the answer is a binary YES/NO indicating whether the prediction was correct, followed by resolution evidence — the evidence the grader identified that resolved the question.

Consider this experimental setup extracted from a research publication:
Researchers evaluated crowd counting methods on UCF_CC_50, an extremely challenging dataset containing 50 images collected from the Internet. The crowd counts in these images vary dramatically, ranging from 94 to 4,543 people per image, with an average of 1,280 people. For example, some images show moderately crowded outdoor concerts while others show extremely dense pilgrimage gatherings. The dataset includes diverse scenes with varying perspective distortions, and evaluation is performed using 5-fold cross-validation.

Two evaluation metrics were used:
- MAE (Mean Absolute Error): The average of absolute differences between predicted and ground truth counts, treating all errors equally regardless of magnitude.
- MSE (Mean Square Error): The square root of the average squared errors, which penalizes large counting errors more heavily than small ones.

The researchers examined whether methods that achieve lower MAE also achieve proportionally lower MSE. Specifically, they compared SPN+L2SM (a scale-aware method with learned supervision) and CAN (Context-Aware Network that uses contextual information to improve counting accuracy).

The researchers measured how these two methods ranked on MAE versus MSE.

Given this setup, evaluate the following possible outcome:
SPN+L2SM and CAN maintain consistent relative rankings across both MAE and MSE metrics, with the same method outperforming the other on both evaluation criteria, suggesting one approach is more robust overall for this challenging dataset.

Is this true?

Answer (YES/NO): NO